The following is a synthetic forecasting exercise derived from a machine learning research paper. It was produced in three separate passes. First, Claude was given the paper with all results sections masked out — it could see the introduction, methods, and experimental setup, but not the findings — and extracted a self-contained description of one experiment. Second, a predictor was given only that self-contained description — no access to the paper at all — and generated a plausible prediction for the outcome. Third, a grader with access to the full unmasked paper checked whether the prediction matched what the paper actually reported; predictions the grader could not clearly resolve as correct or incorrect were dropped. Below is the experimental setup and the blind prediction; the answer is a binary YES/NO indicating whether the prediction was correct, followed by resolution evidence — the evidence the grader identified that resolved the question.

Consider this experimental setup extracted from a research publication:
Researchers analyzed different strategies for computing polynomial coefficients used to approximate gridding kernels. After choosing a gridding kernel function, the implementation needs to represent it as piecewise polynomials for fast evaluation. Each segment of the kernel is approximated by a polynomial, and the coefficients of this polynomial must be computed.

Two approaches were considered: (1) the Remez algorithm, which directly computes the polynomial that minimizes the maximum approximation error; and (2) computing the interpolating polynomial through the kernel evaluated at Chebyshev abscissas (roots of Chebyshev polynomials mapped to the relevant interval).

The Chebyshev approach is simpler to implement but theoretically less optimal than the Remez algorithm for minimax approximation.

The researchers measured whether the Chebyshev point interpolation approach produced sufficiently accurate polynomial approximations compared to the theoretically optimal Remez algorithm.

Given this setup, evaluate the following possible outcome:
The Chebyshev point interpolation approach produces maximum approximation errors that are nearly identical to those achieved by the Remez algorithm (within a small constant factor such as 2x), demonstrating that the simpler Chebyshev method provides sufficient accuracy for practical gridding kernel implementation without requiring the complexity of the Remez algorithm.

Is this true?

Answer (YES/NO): NO